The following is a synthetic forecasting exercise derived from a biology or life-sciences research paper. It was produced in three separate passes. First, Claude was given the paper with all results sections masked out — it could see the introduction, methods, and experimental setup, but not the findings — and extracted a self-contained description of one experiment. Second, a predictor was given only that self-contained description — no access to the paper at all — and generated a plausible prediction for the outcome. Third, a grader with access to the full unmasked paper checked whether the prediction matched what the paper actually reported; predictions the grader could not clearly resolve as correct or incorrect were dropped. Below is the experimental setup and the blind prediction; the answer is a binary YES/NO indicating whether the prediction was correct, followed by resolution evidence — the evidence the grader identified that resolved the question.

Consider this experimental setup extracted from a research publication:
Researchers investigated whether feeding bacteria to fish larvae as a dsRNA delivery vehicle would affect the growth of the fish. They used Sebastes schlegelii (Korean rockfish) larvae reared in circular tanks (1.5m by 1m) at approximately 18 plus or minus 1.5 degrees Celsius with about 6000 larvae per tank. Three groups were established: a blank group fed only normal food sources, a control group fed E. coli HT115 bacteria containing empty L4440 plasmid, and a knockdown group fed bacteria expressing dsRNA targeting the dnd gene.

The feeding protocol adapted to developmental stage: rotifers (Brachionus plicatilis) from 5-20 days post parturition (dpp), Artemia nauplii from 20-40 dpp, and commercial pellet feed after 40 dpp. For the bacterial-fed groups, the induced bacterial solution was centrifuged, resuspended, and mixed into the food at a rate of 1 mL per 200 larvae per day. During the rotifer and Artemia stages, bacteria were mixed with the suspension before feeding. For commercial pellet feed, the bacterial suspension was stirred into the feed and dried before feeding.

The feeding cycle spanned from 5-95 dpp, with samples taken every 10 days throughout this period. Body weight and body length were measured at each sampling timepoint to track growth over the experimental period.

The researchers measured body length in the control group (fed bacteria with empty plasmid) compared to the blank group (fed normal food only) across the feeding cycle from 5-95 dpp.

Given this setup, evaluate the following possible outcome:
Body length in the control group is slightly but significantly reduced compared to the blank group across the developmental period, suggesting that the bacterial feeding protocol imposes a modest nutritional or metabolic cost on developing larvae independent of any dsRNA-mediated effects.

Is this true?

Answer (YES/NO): YES